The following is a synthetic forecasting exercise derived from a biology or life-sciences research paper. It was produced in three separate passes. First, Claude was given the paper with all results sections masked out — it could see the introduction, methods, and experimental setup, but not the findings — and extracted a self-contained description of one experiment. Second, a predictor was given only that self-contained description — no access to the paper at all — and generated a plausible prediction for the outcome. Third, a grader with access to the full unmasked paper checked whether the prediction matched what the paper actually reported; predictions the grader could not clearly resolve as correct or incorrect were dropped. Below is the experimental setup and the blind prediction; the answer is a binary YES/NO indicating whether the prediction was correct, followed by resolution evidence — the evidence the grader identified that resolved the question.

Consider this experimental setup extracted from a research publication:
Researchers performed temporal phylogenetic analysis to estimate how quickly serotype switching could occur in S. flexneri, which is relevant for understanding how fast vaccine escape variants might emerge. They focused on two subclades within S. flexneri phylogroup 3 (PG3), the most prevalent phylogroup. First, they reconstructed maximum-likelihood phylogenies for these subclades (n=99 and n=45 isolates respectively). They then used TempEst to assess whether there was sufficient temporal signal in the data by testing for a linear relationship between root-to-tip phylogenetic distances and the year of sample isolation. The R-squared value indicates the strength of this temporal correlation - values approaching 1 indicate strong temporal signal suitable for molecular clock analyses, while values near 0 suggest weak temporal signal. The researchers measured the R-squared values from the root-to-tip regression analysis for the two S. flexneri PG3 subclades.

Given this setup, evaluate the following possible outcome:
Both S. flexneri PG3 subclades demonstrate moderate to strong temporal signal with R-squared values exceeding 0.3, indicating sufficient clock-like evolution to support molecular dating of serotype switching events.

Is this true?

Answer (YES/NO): NO